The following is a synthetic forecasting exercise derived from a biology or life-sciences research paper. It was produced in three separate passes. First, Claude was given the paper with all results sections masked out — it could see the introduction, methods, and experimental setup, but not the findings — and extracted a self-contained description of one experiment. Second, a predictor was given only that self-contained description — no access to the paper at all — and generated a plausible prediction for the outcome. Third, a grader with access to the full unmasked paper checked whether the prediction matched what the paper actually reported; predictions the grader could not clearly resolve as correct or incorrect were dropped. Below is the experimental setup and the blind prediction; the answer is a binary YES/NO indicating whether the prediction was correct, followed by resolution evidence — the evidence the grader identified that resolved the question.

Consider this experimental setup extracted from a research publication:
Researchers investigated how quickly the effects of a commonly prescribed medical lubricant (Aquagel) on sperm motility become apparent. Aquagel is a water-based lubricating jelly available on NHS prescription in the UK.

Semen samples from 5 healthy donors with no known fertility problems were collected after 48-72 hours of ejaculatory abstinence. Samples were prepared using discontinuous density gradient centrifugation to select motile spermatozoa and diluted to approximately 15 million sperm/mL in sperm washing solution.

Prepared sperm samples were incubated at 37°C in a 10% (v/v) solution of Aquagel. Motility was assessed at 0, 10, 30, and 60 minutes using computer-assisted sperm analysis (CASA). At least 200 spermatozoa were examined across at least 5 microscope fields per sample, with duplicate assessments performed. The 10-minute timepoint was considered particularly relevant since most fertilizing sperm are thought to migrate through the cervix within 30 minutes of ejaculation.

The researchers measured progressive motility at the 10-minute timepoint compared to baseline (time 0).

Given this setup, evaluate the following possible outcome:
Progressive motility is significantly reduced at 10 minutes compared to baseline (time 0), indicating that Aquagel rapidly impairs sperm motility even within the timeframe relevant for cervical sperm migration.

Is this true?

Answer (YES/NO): YES